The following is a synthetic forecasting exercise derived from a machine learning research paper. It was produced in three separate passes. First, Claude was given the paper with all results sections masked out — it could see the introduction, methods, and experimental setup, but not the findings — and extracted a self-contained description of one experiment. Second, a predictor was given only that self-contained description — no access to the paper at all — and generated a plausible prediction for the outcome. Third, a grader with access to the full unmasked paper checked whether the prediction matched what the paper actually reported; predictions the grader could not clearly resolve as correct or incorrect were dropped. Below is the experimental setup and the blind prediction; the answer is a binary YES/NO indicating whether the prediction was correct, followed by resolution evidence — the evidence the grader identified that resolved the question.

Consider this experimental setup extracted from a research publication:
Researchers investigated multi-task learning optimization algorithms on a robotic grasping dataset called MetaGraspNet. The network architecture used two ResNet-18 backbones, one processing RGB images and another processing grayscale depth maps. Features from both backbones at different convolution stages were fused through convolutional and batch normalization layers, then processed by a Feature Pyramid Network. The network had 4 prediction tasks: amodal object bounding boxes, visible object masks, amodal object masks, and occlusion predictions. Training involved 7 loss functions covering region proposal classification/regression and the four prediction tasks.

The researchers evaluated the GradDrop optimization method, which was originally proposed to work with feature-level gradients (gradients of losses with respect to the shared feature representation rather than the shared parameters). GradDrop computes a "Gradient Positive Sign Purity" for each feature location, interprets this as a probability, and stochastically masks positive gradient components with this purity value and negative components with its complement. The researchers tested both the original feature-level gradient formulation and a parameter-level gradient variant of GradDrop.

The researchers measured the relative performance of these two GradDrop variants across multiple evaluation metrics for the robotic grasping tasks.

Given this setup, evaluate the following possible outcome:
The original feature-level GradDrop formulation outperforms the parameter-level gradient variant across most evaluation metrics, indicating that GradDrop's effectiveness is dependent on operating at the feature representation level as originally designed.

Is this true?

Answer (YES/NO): NO